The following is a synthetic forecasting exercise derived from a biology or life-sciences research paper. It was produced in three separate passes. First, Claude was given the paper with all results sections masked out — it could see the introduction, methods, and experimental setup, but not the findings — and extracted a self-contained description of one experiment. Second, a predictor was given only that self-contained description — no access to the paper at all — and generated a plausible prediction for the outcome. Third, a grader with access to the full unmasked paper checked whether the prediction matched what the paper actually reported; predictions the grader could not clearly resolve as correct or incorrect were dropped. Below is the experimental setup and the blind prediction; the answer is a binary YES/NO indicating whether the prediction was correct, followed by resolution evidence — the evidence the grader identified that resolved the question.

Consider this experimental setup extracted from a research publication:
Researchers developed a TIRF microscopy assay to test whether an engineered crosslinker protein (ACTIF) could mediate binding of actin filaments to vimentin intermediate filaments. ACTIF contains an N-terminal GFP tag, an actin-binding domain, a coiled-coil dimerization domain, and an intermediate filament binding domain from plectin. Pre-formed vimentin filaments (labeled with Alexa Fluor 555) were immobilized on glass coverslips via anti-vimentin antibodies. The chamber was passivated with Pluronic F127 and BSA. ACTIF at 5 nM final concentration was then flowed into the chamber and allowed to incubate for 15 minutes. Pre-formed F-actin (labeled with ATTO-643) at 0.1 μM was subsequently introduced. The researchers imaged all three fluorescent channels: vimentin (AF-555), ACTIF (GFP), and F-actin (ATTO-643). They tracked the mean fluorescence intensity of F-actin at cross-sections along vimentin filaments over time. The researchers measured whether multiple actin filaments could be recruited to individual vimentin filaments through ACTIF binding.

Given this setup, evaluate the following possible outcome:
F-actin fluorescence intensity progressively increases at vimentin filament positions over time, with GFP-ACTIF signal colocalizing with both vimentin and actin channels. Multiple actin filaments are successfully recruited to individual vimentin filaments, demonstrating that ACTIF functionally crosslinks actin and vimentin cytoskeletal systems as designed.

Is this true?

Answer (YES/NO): YES